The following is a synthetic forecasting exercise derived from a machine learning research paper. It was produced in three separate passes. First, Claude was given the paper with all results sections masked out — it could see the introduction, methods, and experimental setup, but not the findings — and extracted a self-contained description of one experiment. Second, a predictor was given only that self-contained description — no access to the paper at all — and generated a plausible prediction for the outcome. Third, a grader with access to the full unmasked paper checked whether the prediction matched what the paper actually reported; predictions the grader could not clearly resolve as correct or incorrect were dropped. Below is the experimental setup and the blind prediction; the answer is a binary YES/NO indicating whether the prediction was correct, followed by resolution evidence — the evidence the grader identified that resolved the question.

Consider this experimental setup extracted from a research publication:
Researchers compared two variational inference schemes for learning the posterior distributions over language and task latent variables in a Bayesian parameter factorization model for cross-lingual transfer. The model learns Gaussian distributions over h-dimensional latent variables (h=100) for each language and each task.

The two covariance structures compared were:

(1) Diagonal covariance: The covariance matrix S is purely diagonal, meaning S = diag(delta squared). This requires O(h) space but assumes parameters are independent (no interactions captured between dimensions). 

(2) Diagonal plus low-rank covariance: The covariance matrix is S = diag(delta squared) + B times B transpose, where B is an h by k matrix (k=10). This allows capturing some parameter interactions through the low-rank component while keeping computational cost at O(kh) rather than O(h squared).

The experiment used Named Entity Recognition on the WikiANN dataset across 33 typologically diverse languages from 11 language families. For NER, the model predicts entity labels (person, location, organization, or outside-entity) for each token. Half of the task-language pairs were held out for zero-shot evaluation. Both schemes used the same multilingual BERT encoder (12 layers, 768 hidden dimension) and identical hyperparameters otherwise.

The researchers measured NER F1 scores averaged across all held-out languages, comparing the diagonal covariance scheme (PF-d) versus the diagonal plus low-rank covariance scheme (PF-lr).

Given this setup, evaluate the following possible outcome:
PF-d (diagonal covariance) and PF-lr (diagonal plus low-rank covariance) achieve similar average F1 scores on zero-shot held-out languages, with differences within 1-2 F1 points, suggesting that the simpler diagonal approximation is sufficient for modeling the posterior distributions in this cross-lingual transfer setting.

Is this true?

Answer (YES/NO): YES